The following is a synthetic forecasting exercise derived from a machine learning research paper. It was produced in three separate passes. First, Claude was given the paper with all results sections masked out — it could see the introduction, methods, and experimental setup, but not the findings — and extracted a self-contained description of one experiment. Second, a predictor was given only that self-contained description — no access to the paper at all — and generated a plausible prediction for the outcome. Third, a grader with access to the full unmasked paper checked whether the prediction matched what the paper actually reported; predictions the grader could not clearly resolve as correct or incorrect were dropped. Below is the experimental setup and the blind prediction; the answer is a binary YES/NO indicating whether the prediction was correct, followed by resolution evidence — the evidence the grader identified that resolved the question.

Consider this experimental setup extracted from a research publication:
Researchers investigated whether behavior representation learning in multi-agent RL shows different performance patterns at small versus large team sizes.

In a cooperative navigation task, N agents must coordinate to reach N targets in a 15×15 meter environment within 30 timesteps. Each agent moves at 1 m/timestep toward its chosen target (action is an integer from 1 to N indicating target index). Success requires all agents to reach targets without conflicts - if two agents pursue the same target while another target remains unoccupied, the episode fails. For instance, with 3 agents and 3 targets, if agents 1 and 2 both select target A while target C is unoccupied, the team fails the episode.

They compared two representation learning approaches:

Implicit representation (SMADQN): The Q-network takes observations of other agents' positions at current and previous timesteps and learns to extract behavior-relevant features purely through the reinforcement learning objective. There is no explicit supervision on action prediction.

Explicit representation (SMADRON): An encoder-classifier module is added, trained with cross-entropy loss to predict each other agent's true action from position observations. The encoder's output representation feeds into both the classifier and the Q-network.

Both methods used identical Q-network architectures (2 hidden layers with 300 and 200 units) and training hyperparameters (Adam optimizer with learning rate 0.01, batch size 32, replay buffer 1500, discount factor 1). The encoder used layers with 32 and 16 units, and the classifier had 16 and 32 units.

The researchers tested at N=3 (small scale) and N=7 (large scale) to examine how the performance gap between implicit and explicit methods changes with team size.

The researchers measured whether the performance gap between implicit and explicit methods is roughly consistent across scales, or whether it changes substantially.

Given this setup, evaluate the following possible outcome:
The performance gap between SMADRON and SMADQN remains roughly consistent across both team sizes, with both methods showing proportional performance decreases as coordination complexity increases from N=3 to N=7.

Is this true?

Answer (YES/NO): NO